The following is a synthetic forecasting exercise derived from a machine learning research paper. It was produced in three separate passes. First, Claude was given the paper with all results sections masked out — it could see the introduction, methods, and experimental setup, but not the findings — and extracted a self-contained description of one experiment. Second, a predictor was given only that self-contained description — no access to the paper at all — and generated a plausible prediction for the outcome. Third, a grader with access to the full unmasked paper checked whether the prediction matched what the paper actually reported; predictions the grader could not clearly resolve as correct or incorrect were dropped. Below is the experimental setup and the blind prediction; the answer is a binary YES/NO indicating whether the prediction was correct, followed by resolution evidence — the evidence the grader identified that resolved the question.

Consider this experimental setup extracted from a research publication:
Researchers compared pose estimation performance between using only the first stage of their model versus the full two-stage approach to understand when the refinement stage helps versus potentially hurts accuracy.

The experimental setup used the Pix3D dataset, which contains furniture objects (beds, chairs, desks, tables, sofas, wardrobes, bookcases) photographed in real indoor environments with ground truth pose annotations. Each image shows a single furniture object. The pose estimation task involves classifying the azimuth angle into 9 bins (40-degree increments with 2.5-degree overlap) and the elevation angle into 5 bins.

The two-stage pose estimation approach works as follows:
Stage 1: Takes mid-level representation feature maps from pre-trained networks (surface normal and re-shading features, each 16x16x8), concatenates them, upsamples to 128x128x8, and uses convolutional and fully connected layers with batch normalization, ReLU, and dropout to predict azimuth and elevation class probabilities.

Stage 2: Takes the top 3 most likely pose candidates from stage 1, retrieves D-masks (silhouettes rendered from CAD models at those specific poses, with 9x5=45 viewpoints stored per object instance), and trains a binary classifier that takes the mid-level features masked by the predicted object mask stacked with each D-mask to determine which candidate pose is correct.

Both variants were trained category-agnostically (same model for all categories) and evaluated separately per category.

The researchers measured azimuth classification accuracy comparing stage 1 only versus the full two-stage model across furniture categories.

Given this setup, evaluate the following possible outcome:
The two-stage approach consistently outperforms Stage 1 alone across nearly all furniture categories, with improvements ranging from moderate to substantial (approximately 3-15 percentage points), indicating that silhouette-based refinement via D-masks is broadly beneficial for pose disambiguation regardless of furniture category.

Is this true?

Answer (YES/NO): NO